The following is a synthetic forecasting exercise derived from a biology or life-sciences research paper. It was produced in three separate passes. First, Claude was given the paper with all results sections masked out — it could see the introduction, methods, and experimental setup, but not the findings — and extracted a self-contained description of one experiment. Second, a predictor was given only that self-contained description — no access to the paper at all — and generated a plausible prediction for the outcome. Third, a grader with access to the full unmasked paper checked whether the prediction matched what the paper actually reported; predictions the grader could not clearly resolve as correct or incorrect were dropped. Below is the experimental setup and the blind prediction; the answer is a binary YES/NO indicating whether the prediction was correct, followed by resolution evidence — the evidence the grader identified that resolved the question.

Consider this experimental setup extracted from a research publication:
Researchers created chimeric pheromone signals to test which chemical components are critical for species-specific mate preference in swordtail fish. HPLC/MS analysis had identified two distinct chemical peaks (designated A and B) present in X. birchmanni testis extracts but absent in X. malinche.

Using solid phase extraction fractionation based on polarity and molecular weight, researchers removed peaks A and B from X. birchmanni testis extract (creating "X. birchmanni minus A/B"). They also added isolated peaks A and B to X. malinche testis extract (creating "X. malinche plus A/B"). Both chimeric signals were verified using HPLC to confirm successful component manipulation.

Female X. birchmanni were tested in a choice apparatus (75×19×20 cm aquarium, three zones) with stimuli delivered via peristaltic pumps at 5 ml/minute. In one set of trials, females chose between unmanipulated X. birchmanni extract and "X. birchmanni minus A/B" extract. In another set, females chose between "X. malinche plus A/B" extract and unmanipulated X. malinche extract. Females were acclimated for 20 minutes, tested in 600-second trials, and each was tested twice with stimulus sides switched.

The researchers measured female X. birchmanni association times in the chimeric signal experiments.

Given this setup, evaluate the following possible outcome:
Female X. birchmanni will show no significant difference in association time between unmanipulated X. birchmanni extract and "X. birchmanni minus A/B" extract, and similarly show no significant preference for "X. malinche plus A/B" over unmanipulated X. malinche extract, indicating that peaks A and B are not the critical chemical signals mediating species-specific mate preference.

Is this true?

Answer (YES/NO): NO